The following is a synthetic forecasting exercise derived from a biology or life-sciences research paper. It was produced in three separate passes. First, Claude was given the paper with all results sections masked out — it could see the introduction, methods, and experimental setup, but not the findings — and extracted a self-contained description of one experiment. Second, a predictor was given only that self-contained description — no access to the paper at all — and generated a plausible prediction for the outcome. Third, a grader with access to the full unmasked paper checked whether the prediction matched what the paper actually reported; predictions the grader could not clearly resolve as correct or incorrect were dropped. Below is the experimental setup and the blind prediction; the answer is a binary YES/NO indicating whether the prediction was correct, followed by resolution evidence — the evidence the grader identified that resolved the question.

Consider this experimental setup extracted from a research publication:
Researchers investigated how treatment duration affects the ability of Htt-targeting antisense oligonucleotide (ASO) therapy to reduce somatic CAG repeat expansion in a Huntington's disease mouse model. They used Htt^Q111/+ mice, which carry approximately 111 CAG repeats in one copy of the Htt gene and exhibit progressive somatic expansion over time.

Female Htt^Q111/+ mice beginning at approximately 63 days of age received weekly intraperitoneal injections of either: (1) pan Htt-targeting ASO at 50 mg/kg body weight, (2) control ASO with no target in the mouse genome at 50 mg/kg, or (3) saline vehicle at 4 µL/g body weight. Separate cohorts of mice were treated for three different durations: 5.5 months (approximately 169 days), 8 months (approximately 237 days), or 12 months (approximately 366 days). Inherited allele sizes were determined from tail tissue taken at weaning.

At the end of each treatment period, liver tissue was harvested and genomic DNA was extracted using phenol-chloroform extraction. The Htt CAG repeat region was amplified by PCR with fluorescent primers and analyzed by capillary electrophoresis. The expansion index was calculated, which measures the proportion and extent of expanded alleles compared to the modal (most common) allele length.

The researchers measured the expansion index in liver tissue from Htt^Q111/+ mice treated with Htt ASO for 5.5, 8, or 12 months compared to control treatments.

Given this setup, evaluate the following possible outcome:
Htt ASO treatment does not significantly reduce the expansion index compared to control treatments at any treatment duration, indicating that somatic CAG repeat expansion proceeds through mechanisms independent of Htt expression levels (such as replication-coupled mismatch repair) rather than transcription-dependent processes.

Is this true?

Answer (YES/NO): NO